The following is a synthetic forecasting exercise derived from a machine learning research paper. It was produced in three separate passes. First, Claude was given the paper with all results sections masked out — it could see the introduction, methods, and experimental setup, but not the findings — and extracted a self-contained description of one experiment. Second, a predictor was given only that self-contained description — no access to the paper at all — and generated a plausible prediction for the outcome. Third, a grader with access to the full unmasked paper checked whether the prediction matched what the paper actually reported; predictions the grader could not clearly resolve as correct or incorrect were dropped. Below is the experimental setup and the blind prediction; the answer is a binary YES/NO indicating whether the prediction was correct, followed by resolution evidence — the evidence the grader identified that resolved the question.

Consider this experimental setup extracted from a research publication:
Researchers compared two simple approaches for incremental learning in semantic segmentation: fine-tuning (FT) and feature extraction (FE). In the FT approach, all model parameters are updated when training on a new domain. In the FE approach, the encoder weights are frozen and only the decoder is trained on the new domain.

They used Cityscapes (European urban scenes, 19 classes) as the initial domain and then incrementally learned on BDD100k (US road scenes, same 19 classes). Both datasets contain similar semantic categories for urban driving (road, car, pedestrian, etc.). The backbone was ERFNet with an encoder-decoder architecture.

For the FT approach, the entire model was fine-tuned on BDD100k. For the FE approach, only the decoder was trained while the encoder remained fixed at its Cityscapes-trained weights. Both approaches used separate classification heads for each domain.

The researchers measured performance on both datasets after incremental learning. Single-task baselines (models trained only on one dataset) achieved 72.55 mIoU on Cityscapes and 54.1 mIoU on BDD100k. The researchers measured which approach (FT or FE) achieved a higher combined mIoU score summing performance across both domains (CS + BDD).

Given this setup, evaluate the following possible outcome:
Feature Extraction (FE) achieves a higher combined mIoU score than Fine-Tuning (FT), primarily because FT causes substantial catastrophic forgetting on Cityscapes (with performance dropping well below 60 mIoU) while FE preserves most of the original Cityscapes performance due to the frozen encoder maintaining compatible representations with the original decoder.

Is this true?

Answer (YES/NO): YES